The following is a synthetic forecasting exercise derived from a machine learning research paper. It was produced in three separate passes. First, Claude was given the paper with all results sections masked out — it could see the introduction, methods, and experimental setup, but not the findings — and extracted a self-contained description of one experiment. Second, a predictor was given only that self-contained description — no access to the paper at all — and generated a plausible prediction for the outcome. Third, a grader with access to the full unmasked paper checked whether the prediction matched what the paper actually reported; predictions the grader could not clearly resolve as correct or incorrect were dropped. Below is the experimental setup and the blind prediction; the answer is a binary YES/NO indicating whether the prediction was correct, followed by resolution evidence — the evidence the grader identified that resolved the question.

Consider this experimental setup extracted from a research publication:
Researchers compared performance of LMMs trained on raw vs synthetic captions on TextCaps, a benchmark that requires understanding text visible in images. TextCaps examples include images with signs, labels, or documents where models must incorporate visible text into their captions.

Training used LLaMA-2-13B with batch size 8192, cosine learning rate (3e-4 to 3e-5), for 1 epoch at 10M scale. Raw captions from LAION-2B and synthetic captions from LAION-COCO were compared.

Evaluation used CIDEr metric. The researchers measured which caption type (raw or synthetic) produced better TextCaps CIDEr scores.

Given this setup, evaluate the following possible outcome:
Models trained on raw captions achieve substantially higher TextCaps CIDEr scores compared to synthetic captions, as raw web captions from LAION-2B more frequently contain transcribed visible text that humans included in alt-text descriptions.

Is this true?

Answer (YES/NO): NO